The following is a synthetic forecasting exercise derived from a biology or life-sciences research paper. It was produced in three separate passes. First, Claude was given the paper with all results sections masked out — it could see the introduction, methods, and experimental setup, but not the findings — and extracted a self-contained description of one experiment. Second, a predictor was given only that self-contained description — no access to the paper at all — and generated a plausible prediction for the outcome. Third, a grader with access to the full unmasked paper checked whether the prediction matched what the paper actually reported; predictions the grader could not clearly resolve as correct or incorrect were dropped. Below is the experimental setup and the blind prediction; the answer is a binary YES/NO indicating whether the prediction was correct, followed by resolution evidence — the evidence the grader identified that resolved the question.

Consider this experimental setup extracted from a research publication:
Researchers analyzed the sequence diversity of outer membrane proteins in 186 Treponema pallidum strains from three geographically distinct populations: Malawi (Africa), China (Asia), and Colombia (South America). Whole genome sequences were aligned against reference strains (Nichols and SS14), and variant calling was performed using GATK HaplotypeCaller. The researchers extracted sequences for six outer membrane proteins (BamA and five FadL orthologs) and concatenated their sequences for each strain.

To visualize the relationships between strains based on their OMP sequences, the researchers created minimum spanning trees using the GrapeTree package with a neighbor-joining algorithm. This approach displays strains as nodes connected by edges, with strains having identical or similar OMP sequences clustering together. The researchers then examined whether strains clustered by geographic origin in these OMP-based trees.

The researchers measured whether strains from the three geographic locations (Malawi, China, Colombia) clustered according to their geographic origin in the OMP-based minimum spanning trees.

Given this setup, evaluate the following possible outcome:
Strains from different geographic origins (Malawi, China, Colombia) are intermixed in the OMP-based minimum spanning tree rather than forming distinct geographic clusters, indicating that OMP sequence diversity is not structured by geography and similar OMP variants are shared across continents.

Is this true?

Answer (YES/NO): NO